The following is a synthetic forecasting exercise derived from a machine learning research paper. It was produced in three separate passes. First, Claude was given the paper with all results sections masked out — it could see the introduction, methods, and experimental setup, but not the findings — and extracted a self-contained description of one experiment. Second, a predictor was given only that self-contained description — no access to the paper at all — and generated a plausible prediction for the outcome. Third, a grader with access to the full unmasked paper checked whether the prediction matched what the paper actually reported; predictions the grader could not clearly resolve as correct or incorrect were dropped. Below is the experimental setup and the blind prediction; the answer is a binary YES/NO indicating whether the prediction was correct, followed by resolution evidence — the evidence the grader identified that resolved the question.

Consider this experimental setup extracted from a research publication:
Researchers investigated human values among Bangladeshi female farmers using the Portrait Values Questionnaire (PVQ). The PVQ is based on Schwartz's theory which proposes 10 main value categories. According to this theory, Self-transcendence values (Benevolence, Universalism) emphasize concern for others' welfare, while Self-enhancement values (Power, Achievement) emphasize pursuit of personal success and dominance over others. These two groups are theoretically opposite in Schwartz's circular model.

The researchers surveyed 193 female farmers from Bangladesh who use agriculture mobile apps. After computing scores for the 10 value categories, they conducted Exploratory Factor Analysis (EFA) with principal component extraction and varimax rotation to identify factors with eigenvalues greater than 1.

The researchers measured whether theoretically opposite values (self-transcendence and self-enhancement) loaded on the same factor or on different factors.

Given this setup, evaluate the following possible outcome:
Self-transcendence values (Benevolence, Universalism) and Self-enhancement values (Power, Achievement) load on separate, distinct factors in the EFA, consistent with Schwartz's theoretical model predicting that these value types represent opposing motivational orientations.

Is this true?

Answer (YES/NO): YES